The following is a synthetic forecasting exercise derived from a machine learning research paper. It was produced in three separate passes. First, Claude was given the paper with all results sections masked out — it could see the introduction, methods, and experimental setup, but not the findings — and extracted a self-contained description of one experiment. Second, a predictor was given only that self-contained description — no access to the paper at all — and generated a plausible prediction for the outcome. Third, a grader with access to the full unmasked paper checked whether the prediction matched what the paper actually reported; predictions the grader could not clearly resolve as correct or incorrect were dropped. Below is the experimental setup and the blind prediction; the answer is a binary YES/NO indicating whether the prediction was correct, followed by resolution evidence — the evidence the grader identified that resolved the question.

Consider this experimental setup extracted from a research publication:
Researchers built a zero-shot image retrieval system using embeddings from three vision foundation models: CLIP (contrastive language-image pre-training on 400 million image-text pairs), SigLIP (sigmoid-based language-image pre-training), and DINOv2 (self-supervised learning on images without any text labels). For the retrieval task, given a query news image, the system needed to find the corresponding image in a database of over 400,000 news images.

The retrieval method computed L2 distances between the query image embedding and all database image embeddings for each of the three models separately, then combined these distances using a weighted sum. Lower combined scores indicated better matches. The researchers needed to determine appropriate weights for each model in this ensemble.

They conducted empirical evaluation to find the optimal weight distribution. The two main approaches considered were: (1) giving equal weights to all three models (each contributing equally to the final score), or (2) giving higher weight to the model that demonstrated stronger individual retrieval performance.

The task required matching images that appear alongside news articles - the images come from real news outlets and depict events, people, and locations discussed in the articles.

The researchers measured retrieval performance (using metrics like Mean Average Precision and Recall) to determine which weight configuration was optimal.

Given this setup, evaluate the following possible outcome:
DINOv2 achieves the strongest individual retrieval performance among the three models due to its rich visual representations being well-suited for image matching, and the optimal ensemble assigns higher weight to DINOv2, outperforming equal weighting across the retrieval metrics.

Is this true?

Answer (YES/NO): NO